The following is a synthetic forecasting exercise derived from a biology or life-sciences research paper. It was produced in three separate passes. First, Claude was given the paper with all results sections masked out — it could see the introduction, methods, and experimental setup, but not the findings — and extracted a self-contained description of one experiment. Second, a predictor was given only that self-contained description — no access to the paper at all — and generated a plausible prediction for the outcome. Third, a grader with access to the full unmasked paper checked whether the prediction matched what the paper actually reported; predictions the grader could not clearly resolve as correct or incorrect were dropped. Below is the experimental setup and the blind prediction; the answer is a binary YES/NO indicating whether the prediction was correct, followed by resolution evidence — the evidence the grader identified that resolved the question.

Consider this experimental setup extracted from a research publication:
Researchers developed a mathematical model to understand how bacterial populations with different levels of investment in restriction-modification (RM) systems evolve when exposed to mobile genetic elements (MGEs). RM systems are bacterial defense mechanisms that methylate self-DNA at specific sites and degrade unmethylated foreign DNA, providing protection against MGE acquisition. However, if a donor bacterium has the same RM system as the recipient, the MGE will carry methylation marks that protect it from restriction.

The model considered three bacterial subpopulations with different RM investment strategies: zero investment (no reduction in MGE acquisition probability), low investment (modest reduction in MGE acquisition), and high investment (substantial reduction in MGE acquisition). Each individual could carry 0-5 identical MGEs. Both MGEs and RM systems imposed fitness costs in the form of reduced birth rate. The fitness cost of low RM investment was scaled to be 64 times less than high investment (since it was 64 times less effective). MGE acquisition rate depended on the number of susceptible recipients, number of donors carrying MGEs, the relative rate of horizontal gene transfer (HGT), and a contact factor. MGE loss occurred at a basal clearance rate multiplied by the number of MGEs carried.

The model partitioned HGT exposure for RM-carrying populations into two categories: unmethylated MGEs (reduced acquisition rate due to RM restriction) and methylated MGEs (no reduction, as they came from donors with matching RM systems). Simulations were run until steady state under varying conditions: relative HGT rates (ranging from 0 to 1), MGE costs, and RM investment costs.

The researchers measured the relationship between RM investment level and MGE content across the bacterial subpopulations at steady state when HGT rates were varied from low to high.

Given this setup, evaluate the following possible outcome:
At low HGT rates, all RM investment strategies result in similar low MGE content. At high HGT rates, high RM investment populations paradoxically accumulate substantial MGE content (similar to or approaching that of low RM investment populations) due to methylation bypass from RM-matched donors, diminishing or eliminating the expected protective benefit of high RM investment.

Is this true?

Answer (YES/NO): NO